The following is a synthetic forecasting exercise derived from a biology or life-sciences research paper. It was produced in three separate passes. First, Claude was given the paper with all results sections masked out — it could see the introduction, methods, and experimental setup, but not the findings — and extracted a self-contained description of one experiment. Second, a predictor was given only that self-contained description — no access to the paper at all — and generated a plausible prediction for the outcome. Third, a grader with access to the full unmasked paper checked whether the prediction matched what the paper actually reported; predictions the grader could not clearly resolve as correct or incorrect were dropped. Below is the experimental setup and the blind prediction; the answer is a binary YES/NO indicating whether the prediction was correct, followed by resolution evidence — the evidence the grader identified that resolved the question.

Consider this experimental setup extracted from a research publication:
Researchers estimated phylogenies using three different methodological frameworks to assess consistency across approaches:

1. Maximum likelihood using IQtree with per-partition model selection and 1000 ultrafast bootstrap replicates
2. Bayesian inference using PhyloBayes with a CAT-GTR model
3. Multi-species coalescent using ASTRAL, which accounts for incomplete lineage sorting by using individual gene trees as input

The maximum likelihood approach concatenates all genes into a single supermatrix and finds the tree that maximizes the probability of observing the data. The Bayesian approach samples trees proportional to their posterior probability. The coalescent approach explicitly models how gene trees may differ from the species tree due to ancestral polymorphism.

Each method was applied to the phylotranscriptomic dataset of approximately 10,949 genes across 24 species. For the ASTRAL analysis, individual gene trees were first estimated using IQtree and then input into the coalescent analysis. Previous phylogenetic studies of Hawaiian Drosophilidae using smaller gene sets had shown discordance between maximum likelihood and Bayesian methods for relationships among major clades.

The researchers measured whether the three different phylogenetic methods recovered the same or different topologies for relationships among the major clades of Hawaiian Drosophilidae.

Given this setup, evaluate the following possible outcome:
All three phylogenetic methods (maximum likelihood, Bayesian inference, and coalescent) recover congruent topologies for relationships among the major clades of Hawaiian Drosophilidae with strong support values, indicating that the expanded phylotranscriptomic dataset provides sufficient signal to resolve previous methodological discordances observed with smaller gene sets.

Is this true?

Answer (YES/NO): NO